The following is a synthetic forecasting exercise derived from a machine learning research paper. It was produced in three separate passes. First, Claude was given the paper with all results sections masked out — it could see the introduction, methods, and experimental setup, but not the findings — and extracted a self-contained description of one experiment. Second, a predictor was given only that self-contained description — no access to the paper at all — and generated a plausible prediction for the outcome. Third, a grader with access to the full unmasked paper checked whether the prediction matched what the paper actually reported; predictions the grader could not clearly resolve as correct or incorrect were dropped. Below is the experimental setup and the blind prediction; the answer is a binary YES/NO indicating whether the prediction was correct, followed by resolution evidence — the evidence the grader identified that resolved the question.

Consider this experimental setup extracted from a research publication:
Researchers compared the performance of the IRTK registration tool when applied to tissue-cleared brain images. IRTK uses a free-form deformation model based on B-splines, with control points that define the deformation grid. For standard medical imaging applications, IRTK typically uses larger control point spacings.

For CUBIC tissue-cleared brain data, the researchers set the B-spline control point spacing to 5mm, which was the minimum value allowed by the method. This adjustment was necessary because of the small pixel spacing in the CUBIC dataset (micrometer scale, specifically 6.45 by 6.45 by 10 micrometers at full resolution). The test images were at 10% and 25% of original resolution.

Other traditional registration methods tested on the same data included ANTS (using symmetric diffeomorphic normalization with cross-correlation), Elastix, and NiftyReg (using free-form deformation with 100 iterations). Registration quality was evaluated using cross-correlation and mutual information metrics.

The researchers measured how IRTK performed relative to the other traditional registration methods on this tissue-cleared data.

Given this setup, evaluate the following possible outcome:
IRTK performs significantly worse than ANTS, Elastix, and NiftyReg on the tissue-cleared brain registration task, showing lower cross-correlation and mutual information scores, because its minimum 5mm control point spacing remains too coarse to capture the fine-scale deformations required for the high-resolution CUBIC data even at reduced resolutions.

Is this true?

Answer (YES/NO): YES